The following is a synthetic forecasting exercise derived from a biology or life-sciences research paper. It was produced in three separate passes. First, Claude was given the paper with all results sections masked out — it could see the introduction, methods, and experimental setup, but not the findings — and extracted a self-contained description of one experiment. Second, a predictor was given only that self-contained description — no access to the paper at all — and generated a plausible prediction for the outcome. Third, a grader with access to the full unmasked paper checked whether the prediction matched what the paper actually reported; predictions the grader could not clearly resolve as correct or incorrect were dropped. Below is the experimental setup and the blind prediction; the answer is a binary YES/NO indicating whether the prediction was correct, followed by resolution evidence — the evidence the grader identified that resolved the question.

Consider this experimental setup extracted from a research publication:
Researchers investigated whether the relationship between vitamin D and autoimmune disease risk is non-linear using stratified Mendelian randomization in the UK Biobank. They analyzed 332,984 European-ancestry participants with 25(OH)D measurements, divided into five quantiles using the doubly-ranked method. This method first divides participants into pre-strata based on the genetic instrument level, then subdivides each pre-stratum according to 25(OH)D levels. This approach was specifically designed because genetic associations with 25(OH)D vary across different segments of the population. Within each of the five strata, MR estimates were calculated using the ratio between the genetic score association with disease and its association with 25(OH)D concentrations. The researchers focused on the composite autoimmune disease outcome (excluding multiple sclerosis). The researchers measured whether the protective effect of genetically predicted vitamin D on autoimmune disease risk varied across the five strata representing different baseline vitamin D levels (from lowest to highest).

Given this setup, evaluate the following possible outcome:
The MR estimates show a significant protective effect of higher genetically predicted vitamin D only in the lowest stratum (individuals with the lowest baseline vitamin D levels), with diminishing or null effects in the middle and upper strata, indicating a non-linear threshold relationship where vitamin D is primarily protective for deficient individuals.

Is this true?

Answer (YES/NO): NO